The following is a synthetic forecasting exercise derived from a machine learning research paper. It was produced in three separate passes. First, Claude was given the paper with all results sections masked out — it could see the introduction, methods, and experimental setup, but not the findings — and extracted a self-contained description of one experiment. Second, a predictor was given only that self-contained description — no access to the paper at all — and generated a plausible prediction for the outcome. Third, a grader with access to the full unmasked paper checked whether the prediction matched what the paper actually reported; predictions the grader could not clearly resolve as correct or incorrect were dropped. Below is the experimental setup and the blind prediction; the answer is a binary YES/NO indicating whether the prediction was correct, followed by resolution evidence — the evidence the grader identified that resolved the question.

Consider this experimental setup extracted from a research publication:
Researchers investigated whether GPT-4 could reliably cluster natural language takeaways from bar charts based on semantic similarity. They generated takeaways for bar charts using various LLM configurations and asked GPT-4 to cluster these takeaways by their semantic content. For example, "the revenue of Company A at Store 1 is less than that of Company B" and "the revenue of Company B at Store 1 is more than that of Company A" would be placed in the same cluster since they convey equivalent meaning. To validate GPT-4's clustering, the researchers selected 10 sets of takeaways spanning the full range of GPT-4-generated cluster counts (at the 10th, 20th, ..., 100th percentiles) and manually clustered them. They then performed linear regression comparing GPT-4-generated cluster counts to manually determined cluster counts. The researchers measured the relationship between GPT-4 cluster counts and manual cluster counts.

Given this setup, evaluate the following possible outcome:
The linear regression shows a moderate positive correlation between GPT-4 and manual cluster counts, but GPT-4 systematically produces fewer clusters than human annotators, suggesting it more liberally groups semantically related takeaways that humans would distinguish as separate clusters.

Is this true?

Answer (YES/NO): NO